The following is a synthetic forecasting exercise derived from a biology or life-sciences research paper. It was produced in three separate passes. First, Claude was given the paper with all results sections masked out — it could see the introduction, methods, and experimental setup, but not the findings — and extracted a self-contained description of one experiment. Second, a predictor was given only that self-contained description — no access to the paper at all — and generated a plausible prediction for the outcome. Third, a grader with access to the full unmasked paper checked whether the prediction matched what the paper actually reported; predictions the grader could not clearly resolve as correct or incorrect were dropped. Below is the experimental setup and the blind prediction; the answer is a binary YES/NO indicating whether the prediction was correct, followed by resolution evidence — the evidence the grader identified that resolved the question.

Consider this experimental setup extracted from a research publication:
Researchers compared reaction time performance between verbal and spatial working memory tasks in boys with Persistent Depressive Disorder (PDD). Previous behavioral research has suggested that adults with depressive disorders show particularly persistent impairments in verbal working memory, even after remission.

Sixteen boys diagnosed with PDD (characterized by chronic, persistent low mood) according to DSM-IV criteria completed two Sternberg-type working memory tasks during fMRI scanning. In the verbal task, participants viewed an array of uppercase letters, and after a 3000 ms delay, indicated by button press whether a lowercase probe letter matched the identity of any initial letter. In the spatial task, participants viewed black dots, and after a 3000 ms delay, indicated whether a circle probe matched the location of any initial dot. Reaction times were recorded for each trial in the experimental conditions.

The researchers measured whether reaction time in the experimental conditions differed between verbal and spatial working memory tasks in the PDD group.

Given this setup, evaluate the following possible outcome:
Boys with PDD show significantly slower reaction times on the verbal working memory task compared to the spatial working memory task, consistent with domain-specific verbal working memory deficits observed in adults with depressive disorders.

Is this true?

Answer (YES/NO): NO